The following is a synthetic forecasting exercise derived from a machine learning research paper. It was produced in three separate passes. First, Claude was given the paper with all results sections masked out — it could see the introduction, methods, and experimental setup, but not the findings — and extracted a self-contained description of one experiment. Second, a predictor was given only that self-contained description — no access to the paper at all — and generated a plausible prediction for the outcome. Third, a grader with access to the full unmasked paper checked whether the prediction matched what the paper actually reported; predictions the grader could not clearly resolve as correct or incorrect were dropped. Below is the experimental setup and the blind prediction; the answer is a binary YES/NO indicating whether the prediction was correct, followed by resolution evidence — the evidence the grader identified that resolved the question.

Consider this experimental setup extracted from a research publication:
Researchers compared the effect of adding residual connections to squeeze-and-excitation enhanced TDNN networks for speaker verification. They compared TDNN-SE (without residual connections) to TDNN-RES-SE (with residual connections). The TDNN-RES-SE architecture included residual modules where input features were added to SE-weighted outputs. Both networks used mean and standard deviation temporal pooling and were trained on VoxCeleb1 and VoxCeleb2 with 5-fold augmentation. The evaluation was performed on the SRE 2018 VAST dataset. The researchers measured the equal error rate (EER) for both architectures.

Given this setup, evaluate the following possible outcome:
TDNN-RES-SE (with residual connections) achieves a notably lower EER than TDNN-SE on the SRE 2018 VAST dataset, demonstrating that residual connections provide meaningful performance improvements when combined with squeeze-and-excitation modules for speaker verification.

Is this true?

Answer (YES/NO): NO